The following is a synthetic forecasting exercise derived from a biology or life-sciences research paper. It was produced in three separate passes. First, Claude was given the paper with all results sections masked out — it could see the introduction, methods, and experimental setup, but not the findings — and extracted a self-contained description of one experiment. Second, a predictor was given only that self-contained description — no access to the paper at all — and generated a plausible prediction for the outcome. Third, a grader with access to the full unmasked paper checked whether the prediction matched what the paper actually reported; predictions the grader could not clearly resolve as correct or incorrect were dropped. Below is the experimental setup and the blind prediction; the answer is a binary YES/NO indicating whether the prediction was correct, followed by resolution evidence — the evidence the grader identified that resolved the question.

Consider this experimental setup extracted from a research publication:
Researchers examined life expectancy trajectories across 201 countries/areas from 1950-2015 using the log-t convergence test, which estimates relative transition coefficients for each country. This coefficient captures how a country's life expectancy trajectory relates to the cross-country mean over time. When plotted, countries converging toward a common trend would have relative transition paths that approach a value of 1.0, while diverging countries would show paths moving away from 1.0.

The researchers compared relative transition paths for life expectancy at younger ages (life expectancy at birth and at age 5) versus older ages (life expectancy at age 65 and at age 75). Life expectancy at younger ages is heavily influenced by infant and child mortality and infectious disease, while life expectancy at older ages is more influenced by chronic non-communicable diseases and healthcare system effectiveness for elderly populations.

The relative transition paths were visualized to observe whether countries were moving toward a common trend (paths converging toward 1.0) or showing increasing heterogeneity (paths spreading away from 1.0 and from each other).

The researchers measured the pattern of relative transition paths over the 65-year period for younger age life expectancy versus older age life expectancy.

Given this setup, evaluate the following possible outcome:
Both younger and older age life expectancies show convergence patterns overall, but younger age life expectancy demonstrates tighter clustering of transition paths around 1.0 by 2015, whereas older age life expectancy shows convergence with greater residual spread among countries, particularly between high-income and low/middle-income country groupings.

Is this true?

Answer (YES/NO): NO